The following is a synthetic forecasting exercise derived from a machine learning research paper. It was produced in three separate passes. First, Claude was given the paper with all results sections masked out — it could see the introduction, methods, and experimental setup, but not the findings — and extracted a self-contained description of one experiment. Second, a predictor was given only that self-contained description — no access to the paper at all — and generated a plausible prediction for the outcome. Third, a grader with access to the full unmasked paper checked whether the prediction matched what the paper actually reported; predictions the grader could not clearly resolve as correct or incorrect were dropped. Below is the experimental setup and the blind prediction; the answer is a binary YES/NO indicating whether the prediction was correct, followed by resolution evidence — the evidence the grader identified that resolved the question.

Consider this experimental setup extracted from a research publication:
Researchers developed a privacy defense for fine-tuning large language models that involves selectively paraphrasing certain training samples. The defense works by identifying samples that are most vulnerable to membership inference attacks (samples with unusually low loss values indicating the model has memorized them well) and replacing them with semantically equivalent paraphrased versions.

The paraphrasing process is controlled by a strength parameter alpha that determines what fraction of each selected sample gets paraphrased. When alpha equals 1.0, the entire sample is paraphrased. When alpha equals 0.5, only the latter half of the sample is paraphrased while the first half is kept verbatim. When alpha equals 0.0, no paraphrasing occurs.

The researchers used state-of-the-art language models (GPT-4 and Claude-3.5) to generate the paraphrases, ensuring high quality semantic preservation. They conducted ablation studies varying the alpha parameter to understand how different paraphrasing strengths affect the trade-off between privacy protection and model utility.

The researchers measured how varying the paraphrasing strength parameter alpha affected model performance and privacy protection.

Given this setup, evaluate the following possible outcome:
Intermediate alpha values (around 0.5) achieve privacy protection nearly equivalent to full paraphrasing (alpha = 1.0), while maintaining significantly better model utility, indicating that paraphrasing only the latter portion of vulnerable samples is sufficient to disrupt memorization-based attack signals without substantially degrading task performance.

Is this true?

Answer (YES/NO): NO